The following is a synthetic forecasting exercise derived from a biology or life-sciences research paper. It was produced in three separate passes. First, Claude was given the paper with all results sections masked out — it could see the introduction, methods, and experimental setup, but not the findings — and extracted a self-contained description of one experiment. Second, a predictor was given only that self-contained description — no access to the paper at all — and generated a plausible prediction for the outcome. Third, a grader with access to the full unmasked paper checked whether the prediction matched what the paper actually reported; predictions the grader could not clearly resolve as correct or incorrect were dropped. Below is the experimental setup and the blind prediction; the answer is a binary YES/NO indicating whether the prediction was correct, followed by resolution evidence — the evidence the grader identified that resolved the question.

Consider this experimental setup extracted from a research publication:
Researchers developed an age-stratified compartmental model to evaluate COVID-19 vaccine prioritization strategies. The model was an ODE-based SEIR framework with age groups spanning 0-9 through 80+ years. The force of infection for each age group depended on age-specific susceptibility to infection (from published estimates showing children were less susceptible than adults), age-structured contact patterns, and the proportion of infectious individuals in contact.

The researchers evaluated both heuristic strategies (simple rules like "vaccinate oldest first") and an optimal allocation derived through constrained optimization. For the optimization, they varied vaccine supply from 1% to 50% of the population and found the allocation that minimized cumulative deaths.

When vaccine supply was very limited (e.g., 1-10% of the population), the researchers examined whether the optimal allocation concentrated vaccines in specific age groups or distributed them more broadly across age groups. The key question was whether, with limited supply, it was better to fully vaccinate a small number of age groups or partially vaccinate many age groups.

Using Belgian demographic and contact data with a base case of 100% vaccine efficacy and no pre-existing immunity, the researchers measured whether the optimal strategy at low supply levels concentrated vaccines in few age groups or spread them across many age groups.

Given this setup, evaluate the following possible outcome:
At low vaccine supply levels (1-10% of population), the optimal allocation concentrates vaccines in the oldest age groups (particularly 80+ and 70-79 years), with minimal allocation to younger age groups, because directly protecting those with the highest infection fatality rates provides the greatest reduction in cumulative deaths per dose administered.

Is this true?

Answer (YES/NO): YES